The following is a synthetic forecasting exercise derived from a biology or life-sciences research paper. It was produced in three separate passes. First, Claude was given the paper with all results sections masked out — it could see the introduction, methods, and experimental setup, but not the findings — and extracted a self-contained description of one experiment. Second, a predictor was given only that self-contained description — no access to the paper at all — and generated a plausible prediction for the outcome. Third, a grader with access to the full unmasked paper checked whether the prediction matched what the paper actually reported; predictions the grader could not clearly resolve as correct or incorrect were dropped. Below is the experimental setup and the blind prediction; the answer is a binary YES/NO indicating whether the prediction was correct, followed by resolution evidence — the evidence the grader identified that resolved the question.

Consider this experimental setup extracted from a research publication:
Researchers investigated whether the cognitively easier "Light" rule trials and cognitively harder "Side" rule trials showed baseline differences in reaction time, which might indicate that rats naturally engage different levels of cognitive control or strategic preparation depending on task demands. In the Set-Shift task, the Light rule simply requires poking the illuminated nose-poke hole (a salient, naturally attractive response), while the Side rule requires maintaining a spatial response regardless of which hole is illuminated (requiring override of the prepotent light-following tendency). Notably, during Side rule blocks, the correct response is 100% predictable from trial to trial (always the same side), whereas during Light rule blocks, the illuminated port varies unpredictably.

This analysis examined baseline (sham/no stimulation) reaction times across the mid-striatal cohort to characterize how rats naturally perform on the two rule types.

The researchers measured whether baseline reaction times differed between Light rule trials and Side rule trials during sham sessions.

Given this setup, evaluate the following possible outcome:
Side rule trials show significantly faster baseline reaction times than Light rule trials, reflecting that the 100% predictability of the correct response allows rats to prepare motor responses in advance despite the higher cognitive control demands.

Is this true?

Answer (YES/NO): YES